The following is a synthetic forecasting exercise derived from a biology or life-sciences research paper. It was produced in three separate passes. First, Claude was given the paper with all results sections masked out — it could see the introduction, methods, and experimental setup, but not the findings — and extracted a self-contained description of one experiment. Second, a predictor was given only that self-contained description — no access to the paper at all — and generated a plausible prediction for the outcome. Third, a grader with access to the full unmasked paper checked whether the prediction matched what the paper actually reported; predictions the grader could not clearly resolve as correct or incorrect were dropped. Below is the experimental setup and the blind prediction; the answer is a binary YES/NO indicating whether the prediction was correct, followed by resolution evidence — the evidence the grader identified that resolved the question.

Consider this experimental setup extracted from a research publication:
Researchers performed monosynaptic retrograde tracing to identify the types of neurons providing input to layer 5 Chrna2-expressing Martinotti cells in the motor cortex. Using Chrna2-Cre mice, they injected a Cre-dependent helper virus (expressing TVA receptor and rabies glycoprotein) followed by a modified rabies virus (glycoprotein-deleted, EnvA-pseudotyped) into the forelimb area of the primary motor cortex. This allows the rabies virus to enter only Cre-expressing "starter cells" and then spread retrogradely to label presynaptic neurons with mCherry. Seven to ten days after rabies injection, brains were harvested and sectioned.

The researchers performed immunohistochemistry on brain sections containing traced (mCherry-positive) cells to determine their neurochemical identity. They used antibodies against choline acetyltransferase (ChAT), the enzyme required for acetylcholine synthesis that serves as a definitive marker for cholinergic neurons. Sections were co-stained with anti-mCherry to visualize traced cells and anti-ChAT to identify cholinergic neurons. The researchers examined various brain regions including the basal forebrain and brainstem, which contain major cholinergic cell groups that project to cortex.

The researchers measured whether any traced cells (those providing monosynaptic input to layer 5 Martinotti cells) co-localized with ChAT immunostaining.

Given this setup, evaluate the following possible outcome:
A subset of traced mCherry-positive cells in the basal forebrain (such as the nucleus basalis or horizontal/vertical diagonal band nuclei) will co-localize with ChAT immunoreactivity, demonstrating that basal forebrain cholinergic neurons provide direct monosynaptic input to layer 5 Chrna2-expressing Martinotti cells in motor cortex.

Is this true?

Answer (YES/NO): YES